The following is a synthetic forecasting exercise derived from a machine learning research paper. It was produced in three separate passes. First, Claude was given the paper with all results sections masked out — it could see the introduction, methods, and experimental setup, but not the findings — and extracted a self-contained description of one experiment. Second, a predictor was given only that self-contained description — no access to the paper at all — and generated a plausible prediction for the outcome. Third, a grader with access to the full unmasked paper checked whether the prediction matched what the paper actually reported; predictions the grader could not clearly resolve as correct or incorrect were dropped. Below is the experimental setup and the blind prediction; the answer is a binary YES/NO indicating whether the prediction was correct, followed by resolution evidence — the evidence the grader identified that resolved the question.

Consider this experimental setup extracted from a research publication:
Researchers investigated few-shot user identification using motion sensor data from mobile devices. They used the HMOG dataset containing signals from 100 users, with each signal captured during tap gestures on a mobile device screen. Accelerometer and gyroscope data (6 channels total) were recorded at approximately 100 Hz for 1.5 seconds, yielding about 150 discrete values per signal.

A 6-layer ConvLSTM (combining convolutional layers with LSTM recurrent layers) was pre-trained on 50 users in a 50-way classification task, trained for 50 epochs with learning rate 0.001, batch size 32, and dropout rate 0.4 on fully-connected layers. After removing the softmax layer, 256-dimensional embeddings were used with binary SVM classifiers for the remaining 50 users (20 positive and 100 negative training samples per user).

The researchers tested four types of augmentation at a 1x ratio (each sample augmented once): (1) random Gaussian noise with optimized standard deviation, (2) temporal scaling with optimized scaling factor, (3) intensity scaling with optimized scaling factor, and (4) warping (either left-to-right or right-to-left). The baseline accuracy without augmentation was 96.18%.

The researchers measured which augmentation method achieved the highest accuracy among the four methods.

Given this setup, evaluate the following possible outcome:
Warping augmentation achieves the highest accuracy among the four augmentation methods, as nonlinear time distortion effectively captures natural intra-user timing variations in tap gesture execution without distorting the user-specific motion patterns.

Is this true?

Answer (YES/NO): NO